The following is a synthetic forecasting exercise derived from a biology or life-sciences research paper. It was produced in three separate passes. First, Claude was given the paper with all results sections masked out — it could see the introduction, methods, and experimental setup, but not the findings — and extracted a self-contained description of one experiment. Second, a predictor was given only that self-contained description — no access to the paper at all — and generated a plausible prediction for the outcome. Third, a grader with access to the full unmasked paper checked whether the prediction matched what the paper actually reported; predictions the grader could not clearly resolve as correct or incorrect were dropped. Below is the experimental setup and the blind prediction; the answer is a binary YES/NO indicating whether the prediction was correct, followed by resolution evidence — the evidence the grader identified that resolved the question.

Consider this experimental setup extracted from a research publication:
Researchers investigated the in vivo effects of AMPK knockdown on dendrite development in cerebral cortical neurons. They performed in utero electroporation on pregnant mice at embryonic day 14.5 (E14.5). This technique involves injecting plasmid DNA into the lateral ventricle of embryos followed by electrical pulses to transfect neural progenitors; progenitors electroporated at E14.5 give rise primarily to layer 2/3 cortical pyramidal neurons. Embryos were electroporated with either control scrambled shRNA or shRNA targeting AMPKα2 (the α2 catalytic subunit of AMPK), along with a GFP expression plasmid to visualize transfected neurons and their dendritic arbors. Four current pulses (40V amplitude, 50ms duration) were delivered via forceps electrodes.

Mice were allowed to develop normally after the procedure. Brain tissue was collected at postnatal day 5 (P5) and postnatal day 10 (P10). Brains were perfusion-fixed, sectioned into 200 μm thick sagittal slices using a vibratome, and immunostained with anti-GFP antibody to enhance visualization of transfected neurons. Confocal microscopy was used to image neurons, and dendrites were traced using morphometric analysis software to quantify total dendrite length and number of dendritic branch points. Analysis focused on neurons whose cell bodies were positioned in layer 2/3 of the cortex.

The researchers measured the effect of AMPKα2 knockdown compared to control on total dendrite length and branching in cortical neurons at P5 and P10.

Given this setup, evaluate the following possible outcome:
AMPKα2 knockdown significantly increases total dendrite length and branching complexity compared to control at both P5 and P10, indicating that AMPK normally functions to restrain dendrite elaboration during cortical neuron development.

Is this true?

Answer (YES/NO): NO